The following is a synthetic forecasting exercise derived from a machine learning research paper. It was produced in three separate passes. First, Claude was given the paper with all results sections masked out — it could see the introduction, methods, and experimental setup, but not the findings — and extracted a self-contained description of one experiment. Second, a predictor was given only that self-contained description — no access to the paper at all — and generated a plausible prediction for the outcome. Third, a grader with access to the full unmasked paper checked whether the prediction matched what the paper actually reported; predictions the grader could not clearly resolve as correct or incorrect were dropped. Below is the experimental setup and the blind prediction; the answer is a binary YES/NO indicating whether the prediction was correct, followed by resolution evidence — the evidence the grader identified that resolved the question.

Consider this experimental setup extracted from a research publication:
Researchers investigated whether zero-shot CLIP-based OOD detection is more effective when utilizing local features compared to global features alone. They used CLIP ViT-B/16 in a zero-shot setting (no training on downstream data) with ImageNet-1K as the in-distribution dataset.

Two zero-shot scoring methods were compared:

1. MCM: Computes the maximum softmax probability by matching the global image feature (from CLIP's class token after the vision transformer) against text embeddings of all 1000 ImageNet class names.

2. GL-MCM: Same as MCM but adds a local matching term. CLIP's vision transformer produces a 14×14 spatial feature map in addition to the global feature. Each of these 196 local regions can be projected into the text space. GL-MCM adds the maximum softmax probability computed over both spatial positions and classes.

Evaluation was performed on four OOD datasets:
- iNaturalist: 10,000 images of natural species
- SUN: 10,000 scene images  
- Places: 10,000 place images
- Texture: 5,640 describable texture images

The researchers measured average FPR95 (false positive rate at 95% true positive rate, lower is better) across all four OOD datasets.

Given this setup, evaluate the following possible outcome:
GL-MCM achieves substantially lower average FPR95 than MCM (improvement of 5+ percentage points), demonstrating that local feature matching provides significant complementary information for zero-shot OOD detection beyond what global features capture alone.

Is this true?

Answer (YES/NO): YES